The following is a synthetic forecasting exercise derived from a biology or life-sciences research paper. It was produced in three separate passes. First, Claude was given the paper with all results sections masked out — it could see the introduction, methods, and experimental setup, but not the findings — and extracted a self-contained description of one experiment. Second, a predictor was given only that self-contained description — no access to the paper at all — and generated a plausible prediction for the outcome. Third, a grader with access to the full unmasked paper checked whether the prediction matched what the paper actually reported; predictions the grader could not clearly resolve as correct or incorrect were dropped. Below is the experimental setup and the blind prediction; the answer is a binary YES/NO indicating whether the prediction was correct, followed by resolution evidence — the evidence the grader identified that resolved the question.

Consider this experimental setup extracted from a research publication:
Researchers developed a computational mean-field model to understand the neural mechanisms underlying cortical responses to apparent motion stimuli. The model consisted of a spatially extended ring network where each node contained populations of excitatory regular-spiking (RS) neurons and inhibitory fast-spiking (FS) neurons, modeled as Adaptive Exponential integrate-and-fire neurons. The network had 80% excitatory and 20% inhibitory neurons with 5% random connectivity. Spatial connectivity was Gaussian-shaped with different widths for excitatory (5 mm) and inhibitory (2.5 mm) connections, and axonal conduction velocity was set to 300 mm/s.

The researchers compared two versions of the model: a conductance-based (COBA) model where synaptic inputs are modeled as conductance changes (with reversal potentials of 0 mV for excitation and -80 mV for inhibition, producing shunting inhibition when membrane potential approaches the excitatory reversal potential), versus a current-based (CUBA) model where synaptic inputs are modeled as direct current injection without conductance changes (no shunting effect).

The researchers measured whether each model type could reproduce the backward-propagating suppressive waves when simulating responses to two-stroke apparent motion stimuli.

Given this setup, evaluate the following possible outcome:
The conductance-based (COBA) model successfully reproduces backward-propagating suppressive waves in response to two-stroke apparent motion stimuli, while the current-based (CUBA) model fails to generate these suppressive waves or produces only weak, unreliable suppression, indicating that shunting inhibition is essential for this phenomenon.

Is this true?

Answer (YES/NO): YES